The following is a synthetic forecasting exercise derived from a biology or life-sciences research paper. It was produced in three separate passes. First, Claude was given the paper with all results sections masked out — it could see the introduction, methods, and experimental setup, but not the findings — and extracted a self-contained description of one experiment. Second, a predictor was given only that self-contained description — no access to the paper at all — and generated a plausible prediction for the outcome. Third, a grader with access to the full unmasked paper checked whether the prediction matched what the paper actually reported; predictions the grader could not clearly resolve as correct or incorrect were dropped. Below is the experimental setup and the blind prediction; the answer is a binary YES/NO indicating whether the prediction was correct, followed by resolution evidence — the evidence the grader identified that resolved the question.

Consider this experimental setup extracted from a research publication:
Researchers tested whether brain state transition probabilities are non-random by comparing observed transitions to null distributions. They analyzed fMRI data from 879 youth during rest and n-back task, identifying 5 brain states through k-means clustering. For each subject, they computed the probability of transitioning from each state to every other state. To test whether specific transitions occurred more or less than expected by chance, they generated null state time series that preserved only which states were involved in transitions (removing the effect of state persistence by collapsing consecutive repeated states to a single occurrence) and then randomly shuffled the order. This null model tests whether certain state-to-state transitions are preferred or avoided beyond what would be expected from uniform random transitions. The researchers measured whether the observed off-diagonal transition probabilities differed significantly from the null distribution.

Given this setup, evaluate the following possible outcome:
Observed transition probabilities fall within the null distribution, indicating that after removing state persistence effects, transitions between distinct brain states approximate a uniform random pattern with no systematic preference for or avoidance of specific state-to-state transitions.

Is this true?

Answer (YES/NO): NO